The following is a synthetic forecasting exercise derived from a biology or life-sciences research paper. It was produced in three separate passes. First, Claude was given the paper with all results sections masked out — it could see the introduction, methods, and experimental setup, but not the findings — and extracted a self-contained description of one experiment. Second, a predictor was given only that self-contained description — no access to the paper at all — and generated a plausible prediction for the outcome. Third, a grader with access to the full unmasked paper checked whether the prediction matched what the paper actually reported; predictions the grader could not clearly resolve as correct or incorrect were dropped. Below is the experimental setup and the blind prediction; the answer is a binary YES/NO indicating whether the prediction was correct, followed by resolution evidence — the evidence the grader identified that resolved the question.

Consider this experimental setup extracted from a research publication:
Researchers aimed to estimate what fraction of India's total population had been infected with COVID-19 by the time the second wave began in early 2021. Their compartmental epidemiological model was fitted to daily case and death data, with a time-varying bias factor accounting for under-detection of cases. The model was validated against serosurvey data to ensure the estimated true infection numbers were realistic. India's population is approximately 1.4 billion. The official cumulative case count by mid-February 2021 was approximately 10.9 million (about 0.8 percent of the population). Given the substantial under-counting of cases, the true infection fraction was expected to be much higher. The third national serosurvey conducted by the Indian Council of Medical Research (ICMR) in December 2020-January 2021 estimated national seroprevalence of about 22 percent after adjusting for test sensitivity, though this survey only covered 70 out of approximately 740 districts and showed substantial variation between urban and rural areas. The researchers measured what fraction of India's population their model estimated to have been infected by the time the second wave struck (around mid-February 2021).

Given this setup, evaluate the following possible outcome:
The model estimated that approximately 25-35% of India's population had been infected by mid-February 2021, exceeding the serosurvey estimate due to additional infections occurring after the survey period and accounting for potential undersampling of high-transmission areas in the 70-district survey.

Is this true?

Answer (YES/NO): NO